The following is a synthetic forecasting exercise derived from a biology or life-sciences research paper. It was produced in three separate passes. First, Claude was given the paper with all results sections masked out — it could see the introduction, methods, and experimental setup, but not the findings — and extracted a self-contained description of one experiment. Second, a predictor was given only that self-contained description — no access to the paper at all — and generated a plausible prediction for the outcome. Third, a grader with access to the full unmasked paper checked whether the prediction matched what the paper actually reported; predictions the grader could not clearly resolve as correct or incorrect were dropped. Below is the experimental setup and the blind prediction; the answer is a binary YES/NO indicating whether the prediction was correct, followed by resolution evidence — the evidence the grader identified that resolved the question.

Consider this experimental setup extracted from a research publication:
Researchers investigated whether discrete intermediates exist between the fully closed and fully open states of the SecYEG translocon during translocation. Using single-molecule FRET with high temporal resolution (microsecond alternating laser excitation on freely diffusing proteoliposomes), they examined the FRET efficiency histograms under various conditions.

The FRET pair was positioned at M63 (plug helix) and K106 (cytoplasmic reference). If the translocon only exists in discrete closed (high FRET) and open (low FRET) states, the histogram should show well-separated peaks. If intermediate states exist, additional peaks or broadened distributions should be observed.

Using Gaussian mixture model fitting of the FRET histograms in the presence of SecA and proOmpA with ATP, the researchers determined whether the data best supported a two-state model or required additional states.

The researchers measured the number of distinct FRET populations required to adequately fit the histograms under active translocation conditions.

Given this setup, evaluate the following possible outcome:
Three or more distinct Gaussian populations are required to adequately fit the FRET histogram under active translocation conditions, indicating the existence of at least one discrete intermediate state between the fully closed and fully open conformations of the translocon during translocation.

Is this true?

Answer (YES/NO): NO